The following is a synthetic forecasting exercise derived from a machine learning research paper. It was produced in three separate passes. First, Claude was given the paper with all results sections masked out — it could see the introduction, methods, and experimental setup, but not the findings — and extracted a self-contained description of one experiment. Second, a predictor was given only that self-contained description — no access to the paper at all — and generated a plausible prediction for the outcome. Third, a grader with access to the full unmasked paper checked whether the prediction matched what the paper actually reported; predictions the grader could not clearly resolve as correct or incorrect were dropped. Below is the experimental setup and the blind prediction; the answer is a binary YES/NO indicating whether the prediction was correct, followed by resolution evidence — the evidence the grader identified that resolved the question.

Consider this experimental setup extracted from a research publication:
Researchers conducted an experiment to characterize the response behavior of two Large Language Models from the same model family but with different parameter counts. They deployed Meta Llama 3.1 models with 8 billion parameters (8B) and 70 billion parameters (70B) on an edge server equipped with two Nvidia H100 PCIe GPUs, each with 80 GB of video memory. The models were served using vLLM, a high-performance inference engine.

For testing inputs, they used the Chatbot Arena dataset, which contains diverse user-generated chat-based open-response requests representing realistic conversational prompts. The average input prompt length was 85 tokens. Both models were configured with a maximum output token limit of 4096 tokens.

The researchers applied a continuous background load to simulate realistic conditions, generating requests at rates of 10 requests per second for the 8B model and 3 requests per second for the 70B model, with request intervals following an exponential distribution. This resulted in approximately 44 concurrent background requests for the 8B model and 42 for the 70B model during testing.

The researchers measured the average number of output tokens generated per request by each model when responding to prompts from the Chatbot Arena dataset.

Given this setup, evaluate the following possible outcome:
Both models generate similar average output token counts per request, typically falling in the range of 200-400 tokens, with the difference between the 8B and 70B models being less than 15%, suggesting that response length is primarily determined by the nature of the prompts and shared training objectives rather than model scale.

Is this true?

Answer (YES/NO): YES